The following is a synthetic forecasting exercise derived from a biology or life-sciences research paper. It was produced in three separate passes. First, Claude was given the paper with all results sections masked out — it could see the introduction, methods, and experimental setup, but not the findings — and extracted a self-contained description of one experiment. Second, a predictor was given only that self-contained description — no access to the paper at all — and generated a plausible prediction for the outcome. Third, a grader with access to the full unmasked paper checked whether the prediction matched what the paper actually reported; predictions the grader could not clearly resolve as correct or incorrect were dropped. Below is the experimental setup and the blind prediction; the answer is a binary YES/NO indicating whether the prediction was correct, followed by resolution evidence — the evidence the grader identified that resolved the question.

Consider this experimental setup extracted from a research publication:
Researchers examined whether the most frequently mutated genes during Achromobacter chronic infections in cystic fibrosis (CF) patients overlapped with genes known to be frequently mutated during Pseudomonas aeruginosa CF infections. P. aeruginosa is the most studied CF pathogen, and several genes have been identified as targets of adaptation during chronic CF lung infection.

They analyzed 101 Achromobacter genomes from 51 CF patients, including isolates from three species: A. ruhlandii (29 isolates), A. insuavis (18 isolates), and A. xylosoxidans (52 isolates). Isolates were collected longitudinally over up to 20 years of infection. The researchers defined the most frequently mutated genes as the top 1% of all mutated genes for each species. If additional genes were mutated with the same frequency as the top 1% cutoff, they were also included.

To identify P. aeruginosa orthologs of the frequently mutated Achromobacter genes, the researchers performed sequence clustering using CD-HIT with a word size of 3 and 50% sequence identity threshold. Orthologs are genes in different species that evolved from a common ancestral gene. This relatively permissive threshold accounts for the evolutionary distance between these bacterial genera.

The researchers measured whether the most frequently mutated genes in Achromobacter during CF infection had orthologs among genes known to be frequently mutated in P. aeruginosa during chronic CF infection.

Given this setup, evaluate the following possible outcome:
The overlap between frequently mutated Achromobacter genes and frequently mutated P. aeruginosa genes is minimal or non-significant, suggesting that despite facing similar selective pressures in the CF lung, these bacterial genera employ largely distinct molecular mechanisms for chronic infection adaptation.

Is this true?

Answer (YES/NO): NO